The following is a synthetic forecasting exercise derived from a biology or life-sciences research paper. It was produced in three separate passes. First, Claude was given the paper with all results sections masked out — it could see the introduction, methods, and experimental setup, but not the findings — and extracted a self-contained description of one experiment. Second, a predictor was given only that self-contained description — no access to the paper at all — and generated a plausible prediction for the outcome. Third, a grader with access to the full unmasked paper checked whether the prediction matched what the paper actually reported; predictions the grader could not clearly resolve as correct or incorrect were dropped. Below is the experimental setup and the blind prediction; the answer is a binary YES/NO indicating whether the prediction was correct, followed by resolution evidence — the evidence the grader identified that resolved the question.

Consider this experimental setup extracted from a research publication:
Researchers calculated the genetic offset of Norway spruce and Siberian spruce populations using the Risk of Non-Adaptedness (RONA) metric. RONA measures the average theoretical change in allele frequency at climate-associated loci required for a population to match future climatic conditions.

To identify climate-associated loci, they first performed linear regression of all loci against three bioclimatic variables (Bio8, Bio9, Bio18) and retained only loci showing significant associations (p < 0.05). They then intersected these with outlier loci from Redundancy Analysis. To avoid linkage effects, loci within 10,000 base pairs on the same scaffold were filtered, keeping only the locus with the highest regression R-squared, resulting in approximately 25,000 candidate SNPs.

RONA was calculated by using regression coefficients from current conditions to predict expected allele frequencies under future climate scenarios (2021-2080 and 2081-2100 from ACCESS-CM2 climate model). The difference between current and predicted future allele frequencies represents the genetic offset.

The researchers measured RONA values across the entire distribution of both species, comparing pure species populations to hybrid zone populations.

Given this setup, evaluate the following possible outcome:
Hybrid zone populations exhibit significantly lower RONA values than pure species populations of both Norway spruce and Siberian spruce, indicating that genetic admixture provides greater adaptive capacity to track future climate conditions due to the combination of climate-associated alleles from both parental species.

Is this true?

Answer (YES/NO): YES